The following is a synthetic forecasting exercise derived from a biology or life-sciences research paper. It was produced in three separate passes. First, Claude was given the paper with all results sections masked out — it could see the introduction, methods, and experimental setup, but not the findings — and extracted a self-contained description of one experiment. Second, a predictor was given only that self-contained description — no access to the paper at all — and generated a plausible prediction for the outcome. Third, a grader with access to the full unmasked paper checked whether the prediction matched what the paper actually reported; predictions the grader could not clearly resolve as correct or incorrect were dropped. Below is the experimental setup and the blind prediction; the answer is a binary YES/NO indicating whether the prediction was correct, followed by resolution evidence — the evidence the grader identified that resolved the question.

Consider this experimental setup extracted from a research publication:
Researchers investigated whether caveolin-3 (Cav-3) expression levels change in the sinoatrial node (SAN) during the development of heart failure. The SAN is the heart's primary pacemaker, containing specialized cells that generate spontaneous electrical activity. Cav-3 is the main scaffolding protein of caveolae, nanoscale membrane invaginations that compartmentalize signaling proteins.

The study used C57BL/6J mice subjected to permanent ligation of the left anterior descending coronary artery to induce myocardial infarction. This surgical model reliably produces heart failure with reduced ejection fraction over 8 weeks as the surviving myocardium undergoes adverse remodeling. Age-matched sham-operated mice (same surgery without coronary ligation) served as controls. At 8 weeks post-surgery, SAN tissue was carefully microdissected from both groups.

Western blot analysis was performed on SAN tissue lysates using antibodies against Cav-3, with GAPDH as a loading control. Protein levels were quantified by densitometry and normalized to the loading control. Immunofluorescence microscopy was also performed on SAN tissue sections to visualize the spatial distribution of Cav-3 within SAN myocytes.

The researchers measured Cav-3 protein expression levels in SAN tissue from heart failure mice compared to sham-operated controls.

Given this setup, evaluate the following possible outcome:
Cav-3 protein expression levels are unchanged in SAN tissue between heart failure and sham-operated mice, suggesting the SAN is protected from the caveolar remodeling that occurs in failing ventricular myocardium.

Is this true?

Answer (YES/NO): NO